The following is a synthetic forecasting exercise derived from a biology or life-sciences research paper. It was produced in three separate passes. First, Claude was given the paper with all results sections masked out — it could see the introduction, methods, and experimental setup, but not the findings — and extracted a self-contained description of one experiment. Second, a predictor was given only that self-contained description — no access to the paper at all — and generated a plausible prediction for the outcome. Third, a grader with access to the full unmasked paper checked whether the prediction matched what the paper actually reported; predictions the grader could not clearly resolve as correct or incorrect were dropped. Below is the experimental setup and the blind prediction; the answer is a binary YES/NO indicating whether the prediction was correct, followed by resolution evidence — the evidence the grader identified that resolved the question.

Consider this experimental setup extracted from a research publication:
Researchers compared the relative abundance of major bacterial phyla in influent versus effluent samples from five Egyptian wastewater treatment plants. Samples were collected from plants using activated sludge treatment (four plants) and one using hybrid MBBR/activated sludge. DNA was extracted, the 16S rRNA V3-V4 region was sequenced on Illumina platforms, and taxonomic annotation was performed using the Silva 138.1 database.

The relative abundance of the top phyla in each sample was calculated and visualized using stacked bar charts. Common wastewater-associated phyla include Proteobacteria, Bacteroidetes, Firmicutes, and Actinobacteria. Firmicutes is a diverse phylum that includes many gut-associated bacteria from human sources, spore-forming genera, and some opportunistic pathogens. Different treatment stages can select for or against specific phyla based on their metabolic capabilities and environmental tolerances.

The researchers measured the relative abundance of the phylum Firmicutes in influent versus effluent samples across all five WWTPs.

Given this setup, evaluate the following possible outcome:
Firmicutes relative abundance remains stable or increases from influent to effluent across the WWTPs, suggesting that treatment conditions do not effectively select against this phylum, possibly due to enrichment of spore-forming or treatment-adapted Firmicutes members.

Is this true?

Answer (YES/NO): YES